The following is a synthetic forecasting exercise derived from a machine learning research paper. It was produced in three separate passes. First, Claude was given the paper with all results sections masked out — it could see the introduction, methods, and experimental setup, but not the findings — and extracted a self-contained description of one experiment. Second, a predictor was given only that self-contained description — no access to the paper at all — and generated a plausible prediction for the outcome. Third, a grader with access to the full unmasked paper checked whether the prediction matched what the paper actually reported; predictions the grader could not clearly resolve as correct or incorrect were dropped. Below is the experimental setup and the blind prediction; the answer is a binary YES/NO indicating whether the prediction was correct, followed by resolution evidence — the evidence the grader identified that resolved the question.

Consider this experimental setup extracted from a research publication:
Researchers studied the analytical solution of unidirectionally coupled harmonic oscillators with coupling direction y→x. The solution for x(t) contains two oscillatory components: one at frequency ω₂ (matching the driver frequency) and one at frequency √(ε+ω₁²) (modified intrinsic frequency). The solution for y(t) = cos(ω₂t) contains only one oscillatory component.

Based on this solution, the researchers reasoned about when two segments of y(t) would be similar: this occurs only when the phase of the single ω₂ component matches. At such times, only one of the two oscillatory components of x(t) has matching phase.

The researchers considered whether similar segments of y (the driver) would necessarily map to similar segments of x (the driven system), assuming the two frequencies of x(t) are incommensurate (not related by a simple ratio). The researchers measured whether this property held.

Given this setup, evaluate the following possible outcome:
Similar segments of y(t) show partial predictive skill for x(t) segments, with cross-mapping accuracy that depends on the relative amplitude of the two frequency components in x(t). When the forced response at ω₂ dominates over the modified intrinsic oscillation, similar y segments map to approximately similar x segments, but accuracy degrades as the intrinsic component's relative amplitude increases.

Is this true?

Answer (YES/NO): NO